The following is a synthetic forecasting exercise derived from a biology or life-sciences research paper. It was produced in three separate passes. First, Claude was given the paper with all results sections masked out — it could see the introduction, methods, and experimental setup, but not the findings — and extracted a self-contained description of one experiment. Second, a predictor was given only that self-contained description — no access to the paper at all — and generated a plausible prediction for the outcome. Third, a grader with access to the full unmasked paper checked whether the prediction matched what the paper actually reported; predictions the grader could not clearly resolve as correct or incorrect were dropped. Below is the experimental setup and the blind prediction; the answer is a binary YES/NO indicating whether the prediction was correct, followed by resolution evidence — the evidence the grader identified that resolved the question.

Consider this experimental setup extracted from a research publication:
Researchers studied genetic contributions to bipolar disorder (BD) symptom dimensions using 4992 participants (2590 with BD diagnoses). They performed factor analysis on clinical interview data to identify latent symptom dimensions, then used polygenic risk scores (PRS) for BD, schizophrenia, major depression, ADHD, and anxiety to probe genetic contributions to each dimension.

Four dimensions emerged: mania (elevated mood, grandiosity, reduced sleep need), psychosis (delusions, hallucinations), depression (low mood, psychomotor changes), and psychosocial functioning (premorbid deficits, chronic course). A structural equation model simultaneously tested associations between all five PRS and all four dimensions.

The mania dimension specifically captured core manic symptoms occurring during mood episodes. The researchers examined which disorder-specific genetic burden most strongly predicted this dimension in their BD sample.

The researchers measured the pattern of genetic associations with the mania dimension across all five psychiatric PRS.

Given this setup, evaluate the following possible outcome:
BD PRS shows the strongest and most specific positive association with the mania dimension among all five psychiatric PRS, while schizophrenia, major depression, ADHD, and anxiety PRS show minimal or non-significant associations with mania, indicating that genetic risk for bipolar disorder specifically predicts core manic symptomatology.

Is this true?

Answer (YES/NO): YES